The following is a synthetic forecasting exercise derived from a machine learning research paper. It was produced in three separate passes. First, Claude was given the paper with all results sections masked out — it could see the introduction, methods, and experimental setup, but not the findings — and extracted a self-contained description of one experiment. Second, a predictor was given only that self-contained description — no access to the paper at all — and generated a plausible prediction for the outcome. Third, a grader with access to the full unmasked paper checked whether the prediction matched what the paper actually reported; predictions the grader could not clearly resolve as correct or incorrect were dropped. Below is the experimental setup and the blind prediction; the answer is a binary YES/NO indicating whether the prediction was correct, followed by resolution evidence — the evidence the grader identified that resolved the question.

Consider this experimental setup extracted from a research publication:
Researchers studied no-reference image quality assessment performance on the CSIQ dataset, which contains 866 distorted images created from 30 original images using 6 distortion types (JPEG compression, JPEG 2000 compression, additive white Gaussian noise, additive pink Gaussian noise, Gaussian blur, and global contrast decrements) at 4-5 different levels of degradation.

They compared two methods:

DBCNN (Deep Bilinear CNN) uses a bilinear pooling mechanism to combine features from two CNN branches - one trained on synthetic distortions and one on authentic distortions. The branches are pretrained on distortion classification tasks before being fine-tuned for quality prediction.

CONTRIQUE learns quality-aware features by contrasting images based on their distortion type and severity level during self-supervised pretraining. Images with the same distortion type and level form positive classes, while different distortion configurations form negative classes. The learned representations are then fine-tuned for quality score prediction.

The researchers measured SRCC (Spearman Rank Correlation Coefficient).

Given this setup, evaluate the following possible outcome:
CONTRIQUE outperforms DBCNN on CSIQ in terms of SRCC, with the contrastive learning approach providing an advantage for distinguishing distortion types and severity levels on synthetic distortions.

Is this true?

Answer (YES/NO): NO